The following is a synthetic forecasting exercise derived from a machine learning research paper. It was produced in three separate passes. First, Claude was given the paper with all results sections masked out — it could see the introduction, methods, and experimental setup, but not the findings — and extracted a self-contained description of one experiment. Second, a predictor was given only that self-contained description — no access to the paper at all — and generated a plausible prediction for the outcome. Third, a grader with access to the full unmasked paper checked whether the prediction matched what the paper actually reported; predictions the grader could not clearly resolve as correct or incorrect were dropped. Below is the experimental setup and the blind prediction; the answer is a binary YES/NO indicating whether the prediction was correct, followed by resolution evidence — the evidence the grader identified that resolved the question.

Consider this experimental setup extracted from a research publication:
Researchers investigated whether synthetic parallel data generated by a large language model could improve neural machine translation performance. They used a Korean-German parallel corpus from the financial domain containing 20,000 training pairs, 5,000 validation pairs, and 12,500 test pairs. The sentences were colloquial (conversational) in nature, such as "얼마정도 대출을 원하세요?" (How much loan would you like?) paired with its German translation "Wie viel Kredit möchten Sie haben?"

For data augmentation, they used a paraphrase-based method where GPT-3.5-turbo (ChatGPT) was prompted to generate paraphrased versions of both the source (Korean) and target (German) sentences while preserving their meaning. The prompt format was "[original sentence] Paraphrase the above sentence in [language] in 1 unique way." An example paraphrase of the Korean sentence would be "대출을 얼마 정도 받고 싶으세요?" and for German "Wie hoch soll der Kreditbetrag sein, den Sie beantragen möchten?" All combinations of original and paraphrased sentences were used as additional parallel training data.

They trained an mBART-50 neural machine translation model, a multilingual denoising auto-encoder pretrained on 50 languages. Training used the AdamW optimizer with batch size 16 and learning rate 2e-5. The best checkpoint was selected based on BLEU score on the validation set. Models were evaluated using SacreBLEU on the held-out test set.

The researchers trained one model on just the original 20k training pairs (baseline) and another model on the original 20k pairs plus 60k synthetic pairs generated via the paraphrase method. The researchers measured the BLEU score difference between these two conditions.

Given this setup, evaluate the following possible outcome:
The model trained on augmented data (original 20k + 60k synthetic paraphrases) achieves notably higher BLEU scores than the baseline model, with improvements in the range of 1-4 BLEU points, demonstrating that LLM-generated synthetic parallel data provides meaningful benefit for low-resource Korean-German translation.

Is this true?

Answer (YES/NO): NO